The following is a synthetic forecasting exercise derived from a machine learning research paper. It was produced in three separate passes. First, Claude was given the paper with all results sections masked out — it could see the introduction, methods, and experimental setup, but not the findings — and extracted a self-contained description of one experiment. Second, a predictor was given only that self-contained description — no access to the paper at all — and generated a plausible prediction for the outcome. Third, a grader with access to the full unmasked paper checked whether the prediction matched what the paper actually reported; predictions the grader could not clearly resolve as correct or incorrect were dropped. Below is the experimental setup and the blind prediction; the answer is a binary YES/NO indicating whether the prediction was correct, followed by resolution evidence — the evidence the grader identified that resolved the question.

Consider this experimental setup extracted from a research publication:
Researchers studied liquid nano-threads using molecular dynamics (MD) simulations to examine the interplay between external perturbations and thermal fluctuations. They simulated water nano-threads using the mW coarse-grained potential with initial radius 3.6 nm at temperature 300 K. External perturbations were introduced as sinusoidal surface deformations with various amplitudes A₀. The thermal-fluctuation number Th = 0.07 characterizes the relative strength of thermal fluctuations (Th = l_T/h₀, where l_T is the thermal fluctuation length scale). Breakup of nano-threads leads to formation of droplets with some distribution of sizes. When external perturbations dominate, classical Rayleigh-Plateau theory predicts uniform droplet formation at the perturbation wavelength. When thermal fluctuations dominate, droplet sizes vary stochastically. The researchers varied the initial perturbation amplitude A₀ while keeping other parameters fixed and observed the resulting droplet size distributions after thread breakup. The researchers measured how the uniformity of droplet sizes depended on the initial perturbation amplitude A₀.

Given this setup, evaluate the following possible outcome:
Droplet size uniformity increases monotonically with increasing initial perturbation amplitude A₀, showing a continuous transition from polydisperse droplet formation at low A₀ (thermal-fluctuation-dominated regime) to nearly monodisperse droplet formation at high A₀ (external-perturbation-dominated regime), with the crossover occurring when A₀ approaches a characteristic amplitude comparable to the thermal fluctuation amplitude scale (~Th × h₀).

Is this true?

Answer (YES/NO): NO